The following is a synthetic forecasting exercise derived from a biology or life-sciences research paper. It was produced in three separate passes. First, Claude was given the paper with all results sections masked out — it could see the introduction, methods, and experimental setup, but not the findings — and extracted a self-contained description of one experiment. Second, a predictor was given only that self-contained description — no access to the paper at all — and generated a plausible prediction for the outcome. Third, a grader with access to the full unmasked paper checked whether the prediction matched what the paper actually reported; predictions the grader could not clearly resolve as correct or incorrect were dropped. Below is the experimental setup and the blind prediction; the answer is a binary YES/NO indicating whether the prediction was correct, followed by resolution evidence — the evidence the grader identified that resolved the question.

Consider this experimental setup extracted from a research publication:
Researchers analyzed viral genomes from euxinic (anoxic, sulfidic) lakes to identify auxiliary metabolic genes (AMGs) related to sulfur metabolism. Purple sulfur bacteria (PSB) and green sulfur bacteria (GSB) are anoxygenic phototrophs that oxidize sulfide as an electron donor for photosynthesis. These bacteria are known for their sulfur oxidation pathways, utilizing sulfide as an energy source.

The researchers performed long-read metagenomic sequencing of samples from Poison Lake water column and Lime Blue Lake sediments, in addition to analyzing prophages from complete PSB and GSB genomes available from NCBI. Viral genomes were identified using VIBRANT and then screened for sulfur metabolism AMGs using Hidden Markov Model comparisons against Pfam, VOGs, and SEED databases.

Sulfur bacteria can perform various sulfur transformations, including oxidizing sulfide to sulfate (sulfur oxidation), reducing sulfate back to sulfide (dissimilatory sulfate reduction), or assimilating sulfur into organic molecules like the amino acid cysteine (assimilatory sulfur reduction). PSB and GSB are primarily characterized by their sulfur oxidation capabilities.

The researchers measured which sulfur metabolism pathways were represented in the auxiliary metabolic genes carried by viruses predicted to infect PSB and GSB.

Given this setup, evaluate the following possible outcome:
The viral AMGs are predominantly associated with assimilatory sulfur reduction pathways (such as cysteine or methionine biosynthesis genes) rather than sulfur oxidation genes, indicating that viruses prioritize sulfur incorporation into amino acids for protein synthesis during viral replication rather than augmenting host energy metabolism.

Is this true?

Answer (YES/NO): YES